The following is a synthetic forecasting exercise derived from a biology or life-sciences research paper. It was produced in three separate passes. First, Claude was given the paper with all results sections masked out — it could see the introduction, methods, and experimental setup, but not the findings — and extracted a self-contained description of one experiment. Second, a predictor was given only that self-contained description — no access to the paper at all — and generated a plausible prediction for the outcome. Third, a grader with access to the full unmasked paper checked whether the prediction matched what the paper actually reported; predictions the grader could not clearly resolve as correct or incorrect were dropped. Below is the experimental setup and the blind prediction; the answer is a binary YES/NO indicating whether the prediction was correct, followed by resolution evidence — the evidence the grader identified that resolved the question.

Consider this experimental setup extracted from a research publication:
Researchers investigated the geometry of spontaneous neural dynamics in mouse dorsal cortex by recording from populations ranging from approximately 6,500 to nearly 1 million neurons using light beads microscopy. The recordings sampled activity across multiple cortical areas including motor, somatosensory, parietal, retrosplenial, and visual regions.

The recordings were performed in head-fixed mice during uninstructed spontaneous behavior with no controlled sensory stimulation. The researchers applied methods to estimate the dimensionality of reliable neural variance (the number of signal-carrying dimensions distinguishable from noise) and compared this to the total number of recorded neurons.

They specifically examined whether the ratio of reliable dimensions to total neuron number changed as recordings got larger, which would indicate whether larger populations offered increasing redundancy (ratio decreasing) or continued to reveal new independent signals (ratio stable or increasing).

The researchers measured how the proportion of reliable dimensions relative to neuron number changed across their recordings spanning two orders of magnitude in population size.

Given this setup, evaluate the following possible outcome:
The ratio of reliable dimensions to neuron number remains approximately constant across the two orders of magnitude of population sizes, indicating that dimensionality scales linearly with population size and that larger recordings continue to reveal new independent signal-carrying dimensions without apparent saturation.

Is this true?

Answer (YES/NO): NO